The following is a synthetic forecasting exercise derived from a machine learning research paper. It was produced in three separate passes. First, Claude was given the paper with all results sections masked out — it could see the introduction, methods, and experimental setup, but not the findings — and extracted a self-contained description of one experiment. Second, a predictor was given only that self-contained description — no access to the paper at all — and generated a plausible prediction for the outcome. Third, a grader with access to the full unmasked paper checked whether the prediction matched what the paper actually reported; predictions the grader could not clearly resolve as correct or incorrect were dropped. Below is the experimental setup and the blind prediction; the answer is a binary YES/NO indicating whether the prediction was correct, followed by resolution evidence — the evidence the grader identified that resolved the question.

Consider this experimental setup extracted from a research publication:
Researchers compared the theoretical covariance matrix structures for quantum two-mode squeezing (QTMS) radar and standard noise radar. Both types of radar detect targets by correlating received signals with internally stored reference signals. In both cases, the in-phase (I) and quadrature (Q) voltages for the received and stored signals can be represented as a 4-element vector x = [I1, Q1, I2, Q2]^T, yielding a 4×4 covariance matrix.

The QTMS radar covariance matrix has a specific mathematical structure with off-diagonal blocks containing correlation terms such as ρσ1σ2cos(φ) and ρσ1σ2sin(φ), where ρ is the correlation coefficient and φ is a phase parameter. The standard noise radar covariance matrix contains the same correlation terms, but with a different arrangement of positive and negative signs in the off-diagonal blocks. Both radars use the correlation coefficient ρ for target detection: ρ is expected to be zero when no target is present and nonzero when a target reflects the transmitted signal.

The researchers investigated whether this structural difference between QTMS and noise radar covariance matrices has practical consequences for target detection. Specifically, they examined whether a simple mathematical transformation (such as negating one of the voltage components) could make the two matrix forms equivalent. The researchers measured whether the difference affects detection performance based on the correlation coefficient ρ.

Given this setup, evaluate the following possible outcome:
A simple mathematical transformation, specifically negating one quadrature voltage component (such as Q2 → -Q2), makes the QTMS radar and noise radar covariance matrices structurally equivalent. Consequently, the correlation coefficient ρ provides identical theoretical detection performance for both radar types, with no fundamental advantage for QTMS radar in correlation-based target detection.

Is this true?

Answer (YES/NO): YES